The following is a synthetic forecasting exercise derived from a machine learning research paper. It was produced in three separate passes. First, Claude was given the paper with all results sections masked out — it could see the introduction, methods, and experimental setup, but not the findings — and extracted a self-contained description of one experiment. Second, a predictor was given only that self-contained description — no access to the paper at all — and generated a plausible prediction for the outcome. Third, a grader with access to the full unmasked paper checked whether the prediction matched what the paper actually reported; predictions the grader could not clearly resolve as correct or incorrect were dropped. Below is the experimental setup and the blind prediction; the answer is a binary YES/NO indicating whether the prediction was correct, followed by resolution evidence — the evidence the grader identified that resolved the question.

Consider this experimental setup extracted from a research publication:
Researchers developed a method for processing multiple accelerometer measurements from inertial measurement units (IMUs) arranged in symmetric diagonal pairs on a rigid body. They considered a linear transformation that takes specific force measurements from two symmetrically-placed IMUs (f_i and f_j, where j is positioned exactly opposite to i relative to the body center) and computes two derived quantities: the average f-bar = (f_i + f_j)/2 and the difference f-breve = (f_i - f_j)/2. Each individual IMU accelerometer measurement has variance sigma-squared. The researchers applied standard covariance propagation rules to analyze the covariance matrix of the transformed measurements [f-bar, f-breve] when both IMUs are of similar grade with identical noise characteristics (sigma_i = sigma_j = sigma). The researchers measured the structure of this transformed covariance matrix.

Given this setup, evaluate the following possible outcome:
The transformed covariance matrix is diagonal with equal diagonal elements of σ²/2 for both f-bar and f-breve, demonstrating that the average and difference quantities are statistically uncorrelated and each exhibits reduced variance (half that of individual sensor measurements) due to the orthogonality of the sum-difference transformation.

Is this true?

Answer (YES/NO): YES